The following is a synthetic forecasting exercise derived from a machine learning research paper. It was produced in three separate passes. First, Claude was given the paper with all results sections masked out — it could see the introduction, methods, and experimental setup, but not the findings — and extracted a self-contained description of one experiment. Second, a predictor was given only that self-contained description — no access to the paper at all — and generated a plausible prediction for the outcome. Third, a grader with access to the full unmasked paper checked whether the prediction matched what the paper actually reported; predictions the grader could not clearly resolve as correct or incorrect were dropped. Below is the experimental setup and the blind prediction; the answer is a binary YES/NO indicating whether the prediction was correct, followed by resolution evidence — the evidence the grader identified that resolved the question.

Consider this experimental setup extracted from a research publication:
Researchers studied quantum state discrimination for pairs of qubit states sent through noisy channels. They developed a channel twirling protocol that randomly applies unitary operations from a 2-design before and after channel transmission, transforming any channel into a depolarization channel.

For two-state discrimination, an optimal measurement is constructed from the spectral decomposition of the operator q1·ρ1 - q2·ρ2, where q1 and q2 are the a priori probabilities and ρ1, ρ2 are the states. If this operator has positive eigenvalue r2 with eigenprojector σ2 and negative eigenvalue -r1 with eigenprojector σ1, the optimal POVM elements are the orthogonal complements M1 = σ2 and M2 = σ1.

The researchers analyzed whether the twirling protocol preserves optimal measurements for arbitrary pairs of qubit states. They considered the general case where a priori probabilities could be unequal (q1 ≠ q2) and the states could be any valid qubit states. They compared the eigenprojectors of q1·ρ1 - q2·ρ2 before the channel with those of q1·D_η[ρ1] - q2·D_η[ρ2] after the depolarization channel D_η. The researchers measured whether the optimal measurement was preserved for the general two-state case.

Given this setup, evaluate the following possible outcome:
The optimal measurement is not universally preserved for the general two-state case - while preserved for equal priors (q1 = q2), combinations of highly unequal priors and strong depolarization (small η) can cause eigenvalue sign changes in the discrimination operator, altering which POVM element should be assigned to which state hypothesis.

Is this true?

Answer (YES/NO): NO